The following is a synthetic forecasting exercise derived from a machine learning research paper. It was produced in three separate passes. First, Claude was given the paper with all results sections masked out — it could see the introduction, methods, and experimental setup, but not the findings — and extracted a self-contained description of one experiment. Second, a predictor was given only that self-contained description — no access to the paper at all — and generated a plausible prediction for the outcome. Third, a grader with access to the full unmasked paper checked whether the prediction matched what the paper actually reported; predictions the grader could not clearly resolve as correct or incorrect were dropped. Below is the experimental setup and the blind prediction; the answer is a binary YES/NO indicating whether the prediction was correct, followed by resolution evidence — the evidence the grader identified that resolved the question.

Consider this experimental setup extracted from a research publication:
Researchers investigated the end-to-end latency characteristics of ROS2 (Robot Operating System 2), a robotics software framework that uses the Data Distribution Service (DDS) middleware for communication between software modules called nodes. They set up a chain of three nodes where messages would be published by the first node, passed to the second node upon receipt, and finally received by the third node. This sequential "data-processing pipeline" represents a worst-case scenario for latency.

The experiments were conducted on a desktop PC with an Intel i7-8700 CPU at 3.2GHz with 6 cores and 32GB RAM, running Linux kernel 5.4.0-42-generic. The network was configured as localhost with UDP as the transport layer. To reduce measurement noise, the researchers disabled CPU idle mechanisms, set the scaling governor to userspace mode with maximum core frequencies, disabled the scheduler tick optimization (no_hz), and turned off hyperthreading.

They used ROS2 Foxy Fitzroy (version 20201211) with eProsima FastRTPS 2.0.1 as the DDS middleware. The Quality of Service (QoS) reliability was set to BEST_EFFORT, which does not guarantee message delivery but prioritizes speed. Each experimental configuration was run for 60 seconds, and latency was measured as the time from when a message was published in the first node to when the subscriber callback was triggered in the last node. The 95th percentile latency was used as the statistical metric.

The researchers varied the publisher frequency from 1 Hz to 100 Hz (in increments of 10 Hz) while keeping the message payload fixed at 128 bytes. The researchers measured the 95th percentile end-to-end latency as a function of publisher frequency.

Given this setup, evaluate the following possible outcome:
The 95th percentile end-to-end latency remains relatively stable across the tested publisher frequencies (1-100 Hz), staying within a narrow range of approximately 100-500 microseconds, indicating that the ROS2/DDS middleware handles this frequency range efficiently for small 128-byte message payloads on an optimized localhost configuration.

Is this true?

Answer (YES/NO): NO